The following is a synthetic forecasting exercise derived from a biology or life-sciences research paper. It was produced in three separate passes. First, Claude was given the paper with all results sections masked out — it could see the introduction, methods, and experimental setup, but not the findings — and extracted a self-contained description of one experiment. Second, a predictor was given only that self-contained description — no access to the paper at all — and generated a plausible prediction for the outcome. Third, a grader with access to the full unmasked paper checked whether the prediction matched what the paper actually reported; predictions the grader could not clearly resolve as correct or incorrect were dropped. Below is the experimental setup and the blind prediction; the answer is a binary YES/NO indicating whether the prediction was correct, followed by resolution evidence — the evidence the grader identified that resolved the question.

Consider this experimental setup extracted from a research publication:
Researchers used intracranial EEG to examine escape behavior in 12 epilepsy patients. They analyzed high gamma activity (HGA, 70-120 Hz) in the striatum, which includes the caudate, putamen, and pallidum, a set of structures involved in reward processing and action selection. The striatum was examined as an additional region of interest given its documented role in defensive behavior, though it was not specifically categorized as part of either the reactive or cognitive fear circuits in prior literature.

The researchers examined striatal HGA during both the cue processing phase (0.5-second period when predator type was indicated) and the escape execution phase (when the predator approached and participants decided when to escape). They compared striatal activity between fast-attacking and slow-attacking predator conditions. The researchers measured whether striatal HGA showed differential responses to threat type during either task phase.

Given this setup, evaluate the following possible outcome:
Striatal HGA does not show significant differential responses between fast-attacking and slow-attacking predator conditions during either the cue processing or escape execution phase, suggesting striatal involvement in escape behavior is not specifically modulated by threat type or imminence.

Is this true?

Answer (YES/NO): NO